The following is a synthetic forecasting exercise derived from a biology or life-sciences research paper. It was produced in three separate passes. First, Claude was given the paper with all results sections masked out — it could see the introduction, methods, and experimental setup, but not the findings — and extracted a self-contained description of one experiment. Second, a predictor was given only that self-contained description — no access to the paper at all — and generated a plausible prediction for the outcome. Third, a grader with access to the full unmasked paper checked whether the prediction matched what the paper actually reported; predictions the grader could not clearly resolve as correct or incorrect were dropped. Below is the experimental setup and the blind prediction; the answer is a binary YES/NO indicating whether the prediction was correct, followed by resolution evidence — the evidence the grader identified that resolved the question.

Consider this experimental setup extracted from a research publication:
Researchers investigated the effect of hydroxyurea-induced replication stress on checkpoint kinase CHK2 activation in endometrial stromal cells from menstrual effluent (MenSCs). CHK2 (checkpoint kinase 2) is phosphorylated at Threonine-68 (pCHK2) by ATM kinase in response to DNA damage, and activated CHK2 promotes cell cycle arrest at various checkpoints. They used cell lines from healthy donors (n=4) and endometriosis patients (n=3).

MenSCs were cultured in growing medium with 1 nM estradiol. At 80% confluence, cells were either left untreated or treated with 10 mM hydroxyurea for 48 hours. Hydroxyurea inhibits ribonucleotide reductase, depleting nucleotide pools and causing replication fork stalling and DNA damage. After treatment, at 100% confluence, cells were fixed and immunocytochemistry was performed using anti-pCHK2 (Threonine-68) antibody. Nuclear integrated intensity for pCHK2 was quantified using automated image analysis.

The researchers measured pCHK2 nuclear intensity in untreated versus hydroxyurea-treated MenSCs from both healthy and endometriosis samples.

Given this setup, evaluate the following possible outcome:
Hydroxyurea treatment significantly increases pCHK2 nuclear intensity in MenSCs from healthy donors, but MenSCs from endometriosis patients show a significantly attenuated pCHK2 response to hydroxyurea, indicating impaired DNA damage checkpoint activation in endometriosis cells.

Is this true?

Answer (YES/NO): NO